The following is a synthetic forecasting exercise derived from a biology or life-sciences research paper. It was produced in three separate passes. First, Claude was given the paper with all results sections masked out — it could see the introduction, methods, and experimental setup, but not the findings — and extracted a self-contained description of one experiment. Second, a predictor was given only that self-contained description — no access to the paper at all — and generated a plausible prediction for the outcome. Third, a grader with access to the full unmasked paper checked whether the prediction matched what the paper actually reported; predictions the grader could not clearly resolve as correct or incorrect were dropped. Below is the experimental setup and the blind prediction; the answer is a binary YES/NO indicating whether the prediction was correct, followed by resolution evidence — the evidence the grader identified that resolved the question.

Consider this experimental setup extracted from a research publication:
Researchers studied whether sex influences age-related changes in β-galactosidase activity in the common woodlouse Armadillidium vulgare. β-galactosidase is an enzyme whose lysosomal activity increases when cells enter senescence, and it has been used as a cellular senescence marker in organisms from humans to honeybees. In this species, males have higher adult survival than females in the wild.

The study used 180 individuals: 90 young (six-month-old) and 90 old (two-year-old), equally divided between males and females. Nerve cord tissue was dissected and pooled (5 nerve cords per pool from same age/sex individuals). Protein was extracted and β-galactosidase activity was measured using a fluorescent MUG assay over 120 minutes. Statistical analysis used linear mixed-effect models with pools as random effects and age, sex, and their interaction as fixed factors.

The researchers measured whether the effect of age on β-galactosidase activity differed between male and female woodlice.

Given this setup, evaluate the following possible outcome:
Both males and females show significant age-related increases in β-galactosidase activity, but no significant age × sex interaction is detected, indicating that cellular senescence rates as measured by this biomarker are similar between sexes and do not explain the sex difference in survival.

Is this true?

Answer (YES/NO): YES